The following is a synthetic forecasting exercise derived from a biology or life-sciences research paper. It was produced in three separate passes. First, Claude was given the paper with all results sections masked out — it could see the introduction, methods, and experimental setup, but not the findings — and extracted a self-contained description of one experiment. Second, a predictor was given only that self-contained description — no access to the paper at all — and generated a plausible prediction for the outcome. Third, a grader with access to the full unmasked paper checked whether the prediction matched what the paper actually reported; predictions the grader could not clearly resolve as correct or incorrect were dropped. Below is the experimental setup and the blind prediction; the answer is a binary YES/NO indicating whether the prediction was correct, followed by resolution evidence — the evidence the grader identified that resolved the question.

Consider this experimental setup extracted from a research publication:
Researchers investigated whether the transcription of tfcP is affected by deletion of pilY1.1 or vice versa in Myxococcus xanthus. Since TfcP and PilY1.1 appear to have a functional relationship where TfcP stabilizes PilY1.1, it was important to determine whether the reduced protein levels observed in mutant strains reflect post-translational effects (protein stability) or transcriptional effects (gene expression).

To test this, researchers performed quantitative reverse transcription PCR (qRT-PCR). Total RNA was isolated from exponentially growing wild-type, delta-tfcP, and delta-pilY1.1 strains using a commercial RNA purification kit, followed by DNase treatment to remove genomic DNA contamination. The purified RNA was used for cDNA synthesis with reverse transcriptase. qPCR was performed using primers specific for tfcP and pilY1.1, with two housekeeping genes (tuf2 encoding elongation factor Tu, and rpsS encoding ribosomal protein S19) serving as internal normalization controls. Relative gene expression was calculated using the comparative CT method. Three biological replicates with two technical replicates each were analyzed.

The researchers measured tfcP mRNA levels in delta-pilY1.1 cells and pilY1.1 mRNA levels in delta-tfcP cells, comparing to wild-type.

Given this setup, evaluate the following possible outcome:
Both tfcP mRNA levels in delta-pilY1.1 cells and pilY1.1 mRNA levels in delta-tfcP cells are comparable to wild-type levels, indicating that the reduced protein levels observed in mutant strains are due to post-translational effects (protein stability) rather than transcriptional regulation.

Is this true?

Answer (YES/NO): NO